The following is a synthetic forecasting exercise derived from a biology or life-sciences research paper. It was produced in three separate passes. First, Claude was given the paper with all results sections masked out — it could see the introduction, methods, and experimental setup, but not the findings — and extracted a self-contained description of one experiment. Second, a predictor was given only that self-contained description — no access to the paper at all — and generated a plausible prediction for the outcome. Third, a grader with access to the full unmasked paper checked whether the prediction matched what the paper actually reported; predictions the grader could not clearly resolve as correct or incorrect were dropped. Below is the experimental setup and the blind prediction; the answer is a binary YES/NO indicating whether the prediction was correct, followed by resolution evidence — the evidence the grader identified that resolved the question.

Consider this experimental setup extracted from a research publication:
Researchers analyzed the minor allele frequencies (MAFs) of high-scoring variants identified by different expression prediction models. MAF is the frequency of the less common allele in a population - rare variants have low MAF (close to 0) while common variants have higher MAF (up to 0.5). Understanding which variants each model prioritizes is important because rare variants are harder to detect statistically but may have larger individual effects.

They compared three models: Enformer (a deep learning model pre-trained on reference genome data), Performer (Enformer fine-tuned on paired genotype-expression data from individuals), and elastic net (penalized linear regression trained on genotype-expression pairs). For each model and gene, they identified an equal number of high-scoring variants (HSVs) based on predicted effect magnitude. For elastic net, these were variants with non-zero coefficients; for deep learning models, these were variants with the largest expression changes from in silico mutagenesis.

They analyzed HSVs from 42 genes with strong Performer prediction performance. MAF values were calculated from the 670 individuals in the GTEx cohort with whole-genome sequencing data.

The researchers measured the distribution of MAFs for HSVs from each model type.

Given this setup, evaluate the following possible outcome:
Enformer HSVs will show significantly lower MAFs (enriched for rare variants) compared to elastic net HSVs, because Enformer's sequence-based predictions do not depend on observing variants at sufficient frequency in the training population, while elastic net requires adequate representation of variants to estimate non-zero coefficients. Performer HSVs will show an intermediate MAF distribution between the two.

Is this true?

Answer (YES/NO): NO